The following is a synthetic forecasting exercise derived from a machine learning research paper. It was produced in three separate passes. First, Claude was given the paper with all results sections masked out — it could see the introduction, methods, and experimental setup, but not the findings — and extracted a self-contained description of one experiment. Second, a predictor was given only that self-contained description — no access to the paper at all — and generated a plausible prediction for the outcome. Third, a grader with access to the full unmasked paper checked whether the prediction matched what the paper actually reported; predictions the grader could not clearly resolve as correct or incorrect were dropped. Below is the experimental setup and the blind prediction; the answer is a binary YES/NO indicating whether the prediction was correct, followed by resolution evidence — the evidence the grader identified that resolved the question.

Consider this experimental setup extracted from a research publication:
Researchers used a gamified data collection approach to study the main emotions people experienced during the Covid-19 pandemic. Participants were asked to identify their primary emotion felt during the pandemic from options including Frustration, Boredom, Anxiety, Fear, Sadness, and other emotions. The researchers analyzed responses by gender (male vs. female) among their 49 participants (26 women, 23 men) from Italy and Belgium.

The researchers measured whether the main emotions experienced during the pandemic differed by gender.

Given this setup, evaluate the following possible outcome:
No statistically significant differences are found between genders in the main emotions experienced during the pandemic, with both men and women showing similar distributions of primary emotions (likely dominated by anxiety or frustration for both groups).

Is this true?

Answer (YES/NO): NO